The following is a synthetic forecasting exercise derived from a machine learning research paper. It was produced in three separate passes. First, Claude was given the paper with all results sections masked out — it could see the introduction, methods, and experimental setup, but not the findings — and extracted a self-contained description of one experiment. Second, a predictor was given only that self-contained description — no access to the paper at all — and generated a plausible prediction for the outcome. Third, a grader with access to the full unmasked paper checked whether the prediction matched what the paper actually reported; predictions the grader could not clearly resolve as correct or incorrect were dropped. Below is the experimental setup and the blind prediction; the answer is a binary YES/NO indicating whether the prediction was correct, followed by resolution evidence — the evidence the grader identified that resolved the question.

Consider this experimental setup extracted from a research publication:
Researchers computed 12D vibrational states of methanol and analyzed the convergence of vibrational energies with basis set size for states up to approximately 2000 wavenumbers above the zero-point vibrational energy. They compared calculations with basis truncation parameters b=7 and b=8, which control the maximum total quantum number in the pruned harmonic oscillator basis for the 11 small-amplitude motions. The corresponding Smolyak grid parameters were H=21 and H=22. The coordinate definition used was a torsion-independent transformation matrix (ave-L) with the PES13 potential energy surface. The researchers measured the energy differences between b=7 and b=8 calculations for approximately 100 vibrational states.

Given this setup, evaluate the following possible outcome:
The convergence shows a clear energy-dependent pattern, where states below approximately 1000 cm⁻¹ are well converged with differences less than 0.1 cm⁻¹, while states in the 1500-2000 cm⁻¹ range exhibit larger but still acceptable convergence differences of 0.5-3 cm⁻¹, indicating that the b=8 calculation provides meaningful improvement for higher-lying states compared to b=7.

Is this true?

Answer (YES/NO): NO